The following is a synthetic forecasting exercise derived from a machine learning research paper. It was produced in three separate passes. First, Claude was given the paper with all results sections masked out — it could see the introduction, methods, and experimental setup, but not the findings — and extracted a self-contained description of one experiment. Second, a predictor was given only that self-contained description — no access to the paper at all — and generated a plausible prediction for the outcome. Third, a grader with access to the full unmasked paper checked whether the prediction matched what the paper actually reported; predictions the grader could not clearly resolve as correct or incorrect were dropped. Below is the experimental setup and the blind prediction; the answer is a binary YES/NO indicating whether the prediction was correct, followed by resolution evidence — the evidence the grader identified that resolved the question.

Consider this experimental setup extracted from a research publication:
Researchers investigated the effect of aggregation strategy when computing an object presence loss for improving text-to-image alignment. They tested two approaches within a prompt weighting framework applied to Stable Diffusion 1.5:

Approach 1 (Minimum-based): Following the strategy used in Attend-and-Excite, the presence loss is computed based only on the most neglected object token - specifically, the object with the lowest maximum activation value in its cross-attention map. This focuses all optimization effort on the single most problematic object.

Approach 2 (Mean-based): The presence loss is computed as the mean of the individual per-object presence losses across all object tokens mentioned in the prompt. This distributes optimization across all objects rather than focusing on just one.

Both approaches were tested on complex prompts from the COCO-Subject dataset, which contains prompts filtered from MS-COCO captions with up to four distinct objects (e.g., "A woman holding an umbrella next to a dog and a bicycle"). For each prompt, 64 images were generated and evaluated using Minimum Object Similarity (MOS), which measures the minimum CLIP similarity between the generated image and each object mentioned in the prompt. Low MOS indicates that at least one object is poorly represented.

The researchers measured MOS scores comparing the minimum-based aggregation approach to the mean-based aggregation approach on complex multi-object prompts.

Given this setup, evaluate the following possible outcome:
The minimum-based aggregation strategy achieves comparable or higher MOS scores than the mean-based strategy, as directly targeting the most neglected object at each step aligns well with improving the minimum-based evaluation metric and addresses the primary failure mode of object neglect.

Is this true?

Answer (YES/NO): NO